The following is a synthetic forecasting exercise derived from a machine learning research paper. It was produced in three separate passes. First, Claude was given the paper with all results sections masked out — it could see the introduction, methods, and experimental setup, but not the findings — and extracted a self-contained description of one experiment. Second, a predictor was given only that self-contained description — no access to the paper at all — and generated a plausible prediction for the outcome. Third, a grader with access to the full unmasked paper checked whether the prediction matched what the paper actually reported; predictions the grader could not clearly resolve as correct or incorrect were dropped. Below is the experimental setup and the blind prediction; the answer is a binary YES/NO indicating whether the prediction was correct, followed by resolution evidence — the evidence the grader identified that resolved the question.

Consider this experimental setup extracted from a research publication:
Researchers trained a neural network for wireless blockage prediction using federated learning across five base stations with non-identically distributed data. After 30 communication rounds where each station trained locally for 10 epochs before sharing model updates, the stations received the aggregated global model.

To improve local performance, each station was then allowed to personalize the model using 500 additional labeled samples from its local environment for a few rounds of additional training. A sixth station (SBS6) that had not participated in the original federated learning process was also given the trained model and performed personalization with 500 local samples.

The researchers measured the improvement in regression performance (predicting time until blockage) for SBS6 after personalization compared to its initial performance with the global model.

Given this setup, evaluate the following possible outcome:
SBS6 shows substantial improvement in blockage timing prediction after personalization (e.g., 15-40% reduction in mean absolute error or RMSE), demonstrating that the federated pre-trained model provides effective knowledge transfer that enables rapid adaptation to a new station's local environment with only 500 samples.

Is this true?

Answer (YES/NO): NO